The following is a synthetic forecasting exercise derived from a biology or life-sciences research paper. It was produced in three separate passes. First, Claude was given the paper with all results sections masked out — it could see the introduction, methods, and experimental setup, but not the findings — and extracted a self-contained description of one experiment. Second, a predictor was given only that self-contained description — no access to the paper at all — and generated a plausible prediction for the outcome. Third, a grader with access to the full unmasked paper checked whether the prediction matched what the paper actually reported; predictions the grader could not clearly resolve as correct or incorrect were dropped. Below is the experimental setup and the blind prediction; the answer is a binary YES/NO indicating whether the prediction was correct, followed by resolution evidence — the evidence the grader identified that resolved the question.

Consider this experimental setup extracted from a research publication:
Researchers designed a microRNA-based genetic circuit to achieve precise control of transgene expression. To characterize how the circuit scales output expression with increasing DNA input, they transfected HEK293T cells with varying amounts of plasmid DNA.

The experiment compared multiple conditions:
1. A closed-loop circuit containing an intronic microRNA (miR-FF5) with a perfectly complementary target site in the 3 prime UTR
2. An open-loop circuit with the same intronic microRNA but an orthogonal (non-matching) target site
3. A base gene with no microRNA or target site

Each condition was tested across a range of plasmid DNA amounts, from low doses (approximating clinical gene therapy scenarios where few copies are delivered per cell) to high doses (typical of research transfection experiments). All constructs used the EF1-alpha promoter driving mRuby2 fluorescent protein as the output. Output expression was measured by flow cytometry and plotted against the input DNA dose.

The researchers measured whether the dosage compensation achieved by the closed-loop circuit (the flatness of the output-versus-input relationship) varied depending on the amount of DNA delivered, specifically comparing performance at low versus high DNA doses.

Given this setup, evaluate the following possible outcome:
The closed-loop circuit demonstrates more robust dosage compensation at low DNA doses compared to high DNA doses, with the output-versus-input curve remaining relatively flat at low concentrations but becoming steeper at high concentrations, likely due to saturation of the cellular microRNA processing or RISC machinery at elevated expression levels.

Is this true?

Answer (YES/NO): YES